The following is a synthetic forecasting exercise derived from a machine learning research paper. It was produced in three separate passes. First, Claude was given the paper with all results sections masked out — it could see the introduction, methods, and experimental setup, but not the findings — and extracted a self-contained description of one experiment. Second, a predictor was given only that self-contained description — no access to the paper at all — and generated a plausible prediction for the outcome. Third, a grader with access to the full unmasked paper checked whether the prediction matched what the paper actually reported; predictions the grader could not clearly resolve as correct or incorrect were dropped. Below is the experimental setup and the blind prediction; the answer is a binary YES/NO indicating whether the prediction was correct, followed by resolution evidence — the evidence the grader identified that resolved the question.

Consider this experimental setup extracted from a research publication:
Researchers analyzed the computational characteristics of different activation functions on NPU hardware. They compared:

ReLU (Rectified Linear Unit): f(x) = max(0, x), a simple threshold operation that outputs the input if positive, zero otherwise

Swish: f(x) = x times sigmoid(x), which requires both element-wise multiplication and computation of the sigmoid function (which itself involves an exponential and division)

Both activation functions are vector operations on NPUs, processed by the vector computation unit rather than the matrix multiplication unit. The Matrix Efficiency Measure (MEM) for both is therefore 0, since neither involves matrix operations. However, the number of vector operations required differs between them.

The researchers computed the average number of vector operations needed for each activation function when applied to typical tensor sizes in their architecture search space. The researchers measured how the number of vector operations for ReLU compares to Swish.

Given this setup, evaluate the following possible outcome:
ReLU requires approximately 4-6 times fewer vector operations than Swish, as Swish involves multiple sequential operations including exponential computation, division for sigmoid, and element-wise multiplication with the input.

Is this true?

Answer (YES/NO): NO